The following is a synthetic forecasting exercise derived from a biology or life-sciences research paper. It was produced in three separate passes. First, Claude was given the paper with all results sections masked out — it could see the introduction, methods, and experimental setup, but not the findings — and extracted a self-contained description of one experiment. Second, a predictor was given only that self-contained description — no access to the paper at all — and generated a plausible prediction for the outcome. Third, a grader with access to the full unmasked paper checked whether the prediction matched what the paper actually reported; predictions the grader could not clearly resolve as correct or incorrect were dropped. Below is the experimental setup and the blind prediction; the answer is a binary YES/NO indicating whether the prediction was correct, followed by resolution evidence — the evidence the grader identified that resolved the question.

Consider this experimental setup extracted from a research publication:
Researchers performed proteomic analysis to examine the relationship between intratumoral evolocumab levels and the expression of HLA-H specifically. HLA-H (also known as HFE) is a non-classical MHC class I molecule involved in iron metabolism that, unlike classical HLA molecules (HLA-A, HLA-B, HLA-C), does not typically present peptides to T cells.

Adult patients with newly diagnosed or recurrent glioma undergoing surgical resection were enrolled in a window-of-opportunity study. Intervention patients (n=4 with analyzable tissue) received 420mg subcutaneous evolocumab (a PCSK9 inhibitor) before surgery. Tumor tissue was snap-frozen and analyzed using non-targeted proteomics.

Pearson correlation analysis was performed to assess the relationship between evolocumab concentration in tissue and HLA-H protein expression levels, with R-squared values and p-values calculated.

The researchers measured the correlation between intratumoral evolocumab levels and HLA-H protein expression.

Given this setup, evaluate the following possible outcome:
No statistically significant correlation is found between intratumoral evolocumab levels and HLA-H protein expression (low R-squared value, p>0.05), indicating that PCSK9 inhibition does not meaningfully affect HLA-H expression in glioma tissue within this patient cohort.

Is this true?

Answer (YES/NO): NO